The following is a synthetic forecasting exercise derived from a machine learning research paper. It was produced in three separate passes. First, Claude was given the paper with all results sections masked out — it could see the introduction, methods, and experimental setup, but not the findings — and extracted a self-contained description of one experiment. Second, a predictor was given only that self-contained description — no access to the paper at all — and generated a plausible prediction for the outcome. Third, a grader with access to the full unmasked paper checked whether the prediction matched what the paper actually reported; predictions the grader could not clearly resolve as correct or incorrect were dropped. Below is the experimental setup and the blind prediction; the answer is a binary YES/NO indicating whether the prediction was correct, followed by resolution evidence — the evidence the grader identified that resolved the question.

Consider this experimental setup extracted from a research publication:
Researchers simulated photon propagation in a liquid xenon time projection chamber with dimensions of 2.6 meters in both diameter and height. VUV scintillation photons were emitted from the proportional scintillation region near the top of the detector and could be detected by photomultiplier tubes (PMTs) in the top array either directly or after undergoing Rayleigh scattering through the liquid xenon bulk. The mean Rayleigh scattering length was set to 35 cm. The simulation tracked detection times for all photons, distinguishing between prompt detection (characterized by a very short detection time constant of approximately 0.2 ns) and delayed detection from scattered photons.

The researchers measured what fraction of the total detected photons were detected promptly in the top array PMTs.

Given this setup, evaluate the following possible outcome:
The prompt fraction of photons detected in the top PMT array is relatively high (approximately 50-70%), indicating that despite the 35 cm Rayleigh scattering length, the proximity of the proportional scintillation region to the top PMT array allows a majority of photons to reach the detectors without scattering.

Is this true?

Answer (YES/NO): NO